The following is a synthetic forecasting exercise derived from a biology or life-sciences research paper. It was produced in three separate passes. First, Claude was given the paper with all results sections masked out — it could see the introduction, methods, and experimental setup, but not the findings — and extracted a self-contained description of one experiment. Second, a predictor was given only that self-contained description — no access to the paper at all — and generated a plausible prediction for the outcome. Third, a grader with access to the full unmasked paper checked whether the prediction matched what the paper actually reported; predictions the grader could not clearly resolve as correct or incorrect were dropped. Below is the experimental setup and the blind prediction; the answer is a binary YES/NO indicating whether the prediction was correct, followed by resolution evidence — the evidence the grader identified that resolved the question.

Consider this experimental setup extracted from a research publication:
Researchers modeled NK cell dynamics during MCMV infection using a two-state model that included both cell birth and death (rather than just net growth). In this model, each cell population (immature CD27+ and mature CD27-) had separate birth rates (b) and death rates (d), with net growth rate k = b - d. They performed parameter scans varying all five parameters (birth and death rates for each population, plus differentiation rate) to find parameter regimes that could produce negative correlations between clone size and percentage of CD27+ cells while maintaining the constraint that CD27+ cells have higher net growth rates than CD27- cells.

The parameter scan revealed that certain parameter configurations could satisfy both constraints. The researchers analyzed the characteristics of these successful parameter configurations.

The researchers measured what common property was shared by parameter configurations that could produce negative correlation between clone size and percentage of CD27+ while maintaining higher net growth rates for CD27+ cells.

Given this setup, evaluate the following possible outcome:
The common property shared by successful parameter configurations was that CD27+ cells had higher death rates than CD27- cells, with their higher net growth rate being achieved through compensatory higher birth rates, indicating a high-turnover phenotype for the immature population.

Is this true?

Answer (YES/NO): NO